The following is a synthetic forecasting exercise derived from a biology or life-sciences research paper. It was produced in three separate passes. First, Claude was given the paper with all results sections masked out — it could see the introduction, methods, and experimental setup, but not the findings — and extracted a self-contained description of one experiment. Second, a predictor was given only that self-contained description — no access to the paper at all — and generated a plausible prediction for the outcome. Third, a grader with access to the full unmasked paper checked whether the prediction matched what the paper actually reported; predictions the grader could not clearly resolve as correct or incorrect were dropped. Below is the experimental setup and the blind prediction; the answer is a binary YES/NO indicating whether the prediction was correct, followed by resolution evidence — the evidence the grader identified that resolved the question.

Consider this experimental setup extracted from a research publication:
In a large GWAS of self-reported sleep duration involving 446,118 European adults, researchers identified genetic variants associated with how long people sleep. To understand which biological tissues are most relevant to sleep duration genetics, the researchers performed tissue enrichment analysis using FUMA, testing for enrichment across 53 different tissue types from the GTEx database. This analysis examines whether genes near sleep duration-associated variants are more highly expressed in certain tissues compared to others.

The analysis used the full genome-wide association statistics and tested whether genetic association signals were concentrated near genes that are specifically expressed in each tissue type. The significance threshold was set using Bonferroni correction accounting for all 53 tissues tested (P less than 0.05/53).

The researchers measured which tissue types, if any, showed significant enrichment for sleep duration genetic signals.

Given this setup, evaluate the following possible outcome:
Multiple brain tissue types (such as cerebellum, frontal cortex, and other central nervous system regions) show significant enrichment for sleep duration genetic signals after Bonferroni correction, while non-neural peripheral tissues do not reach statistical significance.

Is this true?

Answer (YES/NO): YES